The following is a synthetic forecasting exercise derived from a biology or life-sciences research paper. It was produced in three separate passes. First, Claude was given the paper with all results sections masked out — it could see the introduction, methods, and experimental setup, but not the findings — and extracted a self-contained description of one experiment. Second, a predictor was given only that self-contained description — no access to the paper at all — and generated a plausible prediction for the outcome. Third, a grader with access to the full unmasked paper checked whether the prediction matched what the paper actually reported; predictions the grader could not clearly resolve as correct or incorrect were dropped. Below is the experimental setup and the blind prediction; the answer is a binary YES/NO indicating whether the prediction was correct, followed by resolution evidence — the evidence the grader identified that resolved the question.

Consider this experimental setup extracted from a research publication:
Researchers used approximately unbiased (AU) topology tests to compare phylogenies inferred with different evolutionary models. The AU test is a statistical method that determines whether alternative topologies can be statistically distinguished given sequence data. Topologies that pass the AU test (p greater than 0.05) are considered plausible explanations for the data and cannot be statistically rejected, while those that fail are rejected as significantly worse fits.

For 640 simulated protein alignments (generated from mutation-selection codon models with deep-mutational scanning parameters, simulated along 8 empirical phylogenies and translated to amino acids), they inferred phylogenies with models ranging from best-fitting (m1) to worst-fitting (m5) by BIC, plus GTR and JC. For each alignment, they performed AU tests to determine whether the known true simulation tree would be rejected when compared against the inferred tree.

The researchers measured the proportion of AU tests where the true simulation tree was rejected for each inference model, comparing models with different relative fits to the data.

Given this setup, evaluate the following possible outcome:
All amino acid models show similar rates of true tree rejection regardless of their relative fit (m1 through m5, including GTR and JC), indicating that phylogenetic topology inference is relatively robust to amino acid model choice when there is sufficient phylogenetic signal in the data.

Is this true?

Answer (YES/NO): YES